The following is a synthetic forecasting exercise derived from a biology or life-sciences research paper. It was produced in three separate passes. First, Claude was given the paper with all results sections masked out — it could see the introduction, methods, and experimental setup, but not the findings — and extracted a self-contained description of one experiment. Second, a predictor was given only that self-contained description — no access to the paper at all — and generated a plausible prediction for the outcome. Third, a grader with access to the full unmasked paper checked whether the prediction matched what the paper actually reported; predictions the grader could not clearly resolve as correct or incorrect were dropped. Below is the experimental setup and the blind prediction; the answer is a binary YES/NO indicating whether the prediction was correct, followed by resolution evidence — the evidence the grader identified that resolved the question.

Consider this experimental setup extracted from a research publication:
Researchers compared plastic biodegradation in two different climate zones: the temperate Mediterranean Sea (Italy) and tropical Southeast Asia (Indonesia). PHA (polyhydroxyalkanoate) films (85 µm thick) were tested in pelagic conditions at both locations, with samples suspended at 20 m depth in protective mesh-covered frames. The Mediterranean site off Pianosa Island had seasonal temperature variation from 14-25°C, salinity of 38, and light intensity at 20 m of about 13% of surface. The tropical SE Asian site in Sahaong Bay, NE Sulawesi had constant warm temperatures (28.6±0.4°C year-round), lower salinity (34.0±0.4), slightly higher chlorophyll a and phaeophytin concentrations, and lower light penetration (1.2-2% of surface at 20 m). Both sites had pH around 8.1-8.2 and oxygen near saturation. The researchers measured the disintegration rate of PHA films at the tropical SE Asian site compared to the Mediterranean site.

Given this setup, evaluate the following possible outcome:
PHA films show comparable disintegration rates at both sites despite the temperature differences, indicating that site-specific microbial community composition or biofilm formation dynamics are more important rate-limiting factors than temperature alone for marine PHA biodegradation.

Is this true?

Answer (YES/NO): NO